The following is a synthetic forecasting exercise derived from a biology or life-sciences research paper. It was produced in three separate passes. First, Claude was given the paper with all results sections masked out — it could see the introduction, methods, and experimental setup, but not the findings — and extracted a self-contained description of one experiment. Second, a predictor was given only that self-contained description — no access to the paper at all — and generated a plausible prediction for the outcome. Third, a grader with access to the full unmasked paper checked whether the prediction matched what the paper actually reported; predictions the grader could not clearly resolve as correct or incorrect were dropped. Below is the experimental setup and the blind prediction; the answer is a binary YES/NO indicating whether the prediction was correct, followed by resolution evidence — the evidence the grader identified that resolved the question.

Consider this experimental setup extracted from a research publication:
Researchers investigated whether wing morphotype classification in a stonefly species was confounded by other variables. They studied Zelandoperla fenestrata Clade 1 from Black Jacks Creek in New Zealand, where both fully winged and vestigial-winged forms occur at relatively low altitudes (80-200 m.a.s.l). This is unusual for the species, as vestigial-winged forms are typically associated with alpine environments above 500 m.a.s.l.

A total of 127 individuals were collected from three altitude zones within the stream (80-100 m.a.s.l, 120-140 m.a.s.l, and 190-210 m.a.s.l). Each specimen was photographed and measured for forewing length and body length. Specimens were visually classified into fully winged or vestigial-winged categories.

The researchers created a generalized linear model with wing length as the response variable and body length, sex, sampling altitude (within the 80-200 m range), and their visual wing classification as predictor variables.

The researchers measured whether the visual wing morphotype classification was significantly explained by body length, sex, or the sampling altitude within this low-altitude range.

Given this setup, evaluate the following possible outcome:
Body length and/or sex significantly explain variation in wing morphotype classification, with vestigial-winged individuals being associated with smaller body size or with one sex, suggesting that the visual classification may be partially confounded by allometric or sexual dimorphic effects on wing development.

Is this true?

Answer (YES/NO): NO